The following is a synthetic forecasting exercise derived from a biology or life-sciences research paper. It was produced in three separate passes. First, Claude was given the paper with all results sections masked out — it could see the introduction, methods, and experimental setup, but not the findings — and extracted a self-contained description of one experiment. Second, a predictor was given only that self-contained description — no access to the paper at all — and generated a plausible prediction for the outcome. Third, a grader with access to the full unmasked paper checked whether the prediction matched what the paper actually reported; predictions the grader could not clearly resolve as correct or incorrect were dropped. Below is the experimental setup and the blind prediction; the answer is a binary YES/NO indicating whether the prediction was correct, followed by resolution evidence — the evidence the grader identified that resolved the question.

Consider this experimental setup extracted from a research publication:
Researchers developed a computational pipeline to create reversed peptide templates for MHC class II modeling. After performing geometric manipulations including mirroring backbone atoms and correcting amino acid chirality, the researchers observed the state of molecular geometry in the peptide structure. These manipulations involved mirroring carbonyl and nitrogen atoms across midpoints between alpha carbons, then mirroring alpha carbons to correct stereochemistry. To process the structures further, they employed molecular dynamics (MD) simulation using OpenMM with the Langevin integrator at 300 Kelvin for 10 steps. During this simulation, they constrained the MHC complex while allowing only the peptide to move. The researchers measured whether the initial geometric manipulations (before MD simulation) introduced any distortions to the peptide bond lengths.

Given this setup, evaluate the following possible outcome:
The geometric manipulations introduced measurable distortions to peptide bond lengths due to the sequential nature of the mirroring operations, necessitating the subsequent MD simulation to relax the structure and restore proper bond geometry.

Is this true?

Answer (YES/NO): YES